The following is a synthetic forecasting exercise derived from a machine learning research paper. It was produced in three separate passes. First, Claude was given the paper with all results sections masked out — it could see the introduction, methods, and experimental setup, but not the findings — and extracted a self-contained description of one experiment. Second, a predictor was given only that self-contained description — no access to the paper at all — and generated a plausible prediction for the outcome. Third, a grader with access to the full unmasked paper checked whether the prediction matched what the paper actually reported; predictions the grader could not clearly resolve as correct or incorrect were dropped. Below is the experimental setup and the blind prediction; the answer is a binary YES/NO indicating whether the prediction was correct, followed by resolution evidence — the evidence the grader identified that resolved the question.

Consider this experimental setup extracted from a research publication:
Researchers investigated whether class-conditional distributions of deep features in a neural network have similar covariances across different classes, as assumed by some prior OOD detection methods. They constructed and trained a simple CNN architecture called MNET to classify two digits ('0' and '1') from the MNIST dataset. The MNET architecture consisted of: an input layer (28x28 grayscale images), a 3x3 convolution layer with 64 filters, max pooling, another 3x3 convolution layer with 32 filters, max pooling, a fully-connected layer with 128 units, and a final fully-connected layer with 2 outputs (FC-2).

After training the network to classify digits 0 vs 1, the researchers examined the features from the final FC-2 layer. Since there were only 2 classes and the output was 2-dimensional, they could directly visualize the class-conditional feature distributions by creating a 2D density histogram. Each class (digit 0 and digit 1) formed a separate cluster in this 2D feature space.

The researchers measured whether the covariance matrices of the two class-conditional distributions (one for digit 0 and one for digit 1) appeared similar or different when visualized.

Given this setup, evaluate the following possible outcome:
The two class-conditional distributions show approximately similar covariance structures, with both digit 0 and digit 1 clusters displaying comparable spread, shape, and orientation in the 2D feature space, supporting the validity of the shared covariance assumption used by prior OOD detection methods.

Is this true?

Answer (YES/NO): NO